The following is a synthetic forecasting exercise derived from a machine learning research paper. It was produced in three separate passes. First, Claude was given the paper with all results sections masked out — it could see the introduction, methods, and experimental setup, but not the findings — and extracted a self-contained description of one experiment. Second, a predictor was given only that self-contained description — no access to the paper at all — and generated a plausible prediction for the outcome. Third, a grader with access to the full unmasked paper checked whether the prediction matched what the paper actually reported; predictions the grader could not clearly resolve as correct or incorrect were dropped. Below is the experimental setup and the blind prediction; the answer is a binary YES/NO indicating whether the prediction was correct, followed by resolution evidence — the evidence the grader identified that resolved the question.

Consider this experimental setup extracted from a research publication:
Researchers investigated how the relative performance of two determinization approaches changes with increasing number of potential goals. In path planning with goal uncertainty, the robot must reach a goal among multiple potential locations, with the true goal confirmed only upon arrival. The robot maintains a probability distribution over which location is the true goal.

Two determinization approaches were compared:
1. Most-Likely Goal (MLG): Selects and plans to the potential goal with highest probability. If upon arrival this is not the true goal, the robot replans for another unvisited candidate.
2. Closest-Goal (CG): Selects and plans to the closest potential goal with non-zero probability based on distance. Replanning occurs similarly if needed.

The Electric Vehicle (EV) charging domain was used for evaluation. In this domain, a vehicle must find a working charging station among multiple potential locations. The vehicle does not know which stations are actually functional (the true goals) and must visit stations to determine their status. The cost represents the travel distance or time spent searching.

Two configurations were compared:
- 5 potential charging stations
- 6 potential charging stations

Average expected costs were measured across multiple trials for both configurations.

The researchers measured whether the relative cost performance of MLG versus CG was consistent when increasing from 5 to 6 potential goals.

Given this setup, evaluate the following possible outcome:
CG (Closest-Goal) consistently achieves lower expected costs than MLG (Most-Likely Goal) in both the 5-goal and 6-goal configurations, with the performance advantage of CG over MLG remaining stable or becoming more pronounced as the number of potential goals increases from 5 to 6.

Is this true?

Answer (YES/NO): NO